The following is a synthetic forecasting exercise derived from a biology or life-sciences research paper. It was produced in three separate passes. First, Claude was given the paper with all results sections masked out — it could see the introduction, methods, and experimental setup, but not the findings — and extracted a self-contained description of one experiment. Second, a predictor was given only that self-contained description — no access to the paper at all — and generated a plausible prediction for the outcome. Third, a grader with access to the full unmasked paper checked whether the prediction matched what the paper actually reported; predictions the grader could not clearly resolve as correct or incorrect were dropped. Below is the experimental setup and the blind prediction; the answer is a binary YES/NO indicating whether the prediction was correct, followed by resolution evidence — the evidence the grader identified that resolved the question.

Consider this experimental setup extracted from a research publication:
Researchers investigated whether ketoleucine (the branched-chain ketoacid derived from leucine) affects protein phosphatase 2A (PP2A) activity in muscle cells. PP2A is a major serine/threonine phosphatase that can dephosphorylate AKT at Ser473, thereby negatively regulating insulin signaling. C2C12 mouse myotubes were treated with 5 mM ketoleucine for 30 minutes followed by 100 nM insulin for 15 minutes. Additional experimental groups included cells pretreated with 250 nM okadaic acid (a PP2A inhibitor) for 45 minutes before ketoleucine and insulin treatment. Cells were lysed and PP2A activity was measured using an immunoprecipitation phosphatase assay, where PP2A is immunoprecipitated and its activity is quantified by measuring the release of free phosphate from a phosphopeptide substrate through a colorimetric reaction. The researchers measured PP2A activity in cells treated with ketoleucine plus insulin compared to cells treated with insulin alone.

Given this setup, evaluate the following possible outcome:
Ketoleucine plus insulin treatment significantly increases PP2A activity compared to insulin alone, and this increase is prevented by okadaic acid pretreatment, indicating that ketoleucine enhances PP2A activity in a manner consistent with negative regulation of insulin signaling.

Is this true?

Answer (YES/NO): YES